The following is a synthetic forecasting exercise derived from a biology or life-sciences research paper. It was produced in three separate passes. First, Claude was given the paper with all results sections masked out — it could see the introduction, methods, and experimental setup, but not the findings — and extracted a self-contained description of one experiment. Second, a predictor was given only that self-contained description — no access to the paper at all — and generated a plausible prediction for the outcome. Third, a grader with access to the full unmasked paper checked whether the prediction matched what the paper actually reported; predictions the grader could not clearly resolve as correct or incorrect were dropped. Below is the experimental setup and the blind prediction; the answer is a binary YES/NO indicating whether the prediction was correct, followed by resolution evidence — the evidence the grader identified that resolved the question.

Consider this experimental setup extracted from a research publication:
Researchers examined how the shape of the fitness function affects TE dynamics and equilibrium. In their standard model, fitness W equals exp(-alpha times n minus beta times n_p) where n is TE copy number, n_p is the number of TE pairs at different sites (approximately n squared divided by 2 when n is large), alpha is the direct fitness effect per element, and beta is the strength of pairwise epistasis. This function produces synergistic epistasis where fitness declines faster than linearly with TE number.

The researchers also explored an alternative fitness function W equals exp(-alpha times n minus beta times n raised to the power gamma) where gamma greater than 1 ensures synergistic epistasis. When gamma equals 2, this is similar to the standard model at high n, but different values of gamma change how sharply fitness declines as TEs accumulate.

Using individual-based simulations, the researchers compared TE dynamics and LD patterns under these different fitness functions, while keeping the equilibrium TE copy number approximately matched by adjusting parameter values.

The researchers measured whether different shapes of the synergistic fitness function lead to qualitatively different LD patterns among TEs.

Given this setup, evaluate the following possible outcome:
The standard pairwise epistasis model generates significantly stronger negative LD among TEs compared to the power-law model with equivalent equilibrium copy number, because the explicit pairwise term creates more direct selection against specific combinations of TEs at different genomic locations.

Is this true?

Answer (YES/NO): NO